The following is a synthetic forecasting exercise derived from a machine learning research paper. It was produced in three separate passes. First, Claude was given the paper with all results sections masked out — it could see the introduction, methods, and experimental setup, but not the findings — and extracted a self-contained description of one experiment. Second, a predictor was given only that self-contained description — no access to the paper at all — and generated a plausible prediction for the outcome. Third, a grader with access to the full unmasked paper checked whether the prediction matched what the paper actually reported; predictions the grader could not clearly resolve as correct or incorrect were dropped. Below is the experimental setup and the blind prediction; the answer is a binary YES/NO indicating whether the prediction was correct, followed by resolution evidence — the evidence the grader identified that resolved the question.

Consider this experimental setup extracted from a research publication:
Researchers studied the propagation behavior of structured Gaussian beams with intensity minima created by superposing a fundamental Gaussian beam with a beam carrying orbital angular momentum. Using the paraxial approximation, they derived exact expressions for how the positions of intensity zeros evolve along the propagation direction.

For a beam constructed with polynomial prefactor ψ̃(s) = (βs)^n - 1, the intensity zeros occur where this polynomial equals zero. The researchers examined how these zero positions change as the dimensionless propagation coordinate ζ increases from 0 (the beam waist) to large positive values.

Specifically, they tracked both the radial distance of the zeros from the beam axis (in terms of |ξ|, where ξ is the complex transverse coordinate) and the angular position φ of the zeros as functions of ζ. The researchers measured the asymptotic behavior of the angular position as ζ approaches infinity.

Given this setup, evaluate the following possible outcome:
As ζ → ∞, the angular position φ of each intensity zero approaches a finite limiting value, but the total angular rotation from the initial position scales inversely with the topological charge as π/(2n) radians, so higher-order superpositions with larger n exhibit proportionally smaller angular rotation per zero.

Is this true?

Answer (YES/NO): NO